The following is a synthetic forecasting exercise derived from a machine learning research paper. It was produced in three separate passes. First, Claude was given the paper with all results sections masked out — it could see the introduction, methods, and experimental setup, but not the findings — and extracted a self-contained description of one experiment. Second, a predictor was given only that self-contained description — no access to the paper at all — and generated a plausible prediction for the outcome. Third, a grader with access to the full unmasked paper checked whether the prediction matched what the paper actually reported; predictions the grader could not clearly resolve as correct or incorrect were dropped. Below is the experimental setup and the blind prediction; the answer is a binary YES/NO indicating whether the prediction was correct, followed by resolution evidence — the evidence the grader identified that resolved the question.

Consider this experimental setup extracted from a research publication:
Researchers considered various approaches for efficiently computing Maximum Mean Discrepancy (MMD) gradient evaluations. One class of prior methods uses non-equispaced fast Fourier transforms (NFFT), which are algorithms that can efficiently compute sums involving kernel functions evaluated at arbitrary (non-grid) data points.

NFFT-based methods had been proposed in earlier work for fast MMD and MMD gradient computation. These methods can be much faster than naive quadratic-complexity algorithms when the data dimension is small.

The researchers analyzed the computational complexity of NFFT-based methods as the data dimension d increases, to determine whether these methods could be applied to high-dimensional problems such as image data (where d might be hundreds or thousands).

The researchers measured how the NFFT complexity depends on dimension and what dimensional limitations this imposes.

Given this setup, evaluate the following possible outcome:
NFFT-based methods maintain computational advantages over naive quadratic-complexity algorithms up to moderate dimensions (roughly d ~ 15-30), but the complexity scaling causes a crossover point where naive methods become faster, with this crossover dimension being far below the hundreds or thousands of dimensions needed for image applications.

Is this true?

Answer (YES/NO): NO